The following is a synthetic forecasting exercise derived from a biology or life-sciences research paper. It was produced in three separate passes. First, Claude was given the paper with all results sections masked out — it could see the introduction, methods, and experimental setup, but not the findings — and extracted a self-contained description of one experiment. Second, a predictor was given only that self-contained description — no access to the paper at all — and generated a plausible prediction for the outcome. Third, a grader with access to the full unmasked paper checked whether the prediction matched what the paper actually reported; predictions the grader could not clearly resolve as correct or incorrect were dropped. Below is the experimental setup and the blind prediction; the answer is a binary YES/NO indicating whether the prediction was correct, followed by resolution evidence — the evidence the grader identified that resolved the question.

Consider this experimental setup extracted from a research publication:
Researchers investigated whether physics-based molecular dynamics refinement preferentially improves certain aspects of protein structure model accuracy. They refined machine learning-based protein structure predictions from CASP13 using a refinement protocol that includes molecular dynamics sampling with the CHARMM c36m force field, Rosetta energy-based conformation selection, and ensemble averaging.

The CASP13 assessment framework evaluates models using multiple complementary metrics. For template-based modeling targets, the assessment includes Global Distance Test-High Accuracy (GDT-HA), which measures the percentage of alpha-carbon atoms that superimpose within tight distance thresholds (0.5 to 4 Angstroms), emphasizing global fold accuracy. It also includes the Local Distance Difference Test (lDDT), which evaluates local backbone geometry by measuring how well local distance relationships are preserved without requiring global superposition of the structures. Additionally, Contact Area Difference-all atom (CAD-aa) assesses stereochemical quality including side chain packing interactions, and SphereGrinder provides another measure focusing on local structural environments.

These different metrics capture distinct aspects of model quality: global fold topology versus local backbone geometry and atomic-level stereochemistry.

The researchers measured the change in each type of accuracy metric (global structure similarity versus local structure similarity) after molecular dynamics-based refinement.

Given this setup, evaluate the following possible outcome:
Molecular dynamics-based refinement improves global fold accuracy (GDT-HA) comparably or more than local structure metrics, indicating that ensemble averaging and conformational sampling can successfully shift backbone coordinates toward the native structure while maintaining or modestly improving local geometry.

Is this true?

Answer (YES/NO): YES